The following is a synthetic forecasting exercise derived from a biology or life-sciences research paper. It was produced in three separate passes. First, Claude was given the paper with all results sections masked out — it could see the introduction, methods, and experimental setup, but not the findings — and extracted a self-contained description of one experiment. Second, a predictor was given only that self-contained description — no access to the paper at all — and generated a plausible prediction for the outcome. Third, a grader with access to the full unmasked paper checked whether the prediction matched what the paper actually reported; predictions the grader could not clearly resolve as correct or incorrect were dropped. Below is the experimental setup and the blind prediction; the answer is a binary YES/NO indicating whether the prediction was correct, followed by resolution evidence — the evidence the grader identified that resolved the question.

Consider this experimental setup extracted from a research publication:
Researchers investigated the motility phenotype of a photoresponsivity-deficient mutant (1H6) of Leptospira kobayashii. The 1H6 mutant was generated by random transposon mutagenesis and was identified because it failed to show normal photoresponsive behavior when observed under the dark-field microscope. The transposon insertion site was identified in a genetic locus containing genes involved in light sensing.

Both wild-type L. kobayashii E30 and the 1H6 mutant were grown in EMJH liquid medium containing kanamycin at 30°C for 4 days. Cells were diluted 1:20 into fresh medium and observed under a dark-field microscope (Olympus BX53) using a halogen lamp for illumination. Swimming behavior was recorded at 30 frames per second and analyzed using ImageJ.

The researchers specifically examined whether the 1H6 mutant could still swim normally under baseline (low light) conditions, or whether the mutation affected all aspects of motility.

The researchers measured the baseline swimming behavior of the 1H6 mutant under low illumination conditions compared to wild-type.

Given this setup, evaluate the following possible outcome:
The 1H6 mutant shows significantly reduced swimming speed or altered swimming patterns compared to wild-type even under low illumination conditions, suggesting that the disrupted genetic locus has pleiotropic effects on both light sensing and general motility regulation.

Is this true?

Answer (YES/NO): NO